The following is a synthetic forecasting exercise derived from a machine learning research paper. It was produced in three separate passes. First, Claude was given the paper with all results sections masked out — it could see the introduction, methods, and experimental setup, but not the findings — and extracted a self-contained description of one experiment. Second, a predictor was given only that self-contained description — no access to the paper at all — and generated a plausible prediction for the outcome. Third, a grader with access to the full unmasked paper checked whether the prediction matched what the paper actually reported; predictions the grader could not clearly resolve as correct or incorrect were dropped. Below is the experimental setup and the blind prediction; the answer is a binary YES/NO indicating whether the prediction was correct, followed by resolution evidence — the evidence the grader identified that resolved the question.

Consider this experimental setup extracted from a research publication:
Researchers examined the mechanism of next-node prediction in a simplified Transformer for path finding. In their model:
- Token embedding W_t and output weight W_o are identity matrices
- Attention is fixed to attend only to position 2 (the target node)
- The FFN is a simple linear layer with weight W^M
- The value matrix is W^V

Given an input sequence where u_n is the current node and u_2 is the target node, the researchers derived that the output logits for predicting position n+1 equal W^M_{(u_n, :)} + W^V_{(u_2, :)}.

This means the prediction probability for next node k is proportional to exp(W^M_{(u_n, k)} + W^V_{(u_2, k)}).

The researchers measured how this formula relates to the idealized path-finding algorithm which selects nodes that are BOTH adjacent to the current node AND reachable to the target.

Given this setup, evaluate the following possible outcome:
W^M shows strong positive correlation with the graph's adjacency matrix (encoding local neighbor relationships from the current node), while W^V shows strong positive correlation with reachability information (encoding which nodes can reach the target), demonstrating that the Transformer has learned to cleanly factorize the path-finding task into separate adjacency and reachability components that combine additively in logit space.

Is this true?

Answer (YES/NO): YES